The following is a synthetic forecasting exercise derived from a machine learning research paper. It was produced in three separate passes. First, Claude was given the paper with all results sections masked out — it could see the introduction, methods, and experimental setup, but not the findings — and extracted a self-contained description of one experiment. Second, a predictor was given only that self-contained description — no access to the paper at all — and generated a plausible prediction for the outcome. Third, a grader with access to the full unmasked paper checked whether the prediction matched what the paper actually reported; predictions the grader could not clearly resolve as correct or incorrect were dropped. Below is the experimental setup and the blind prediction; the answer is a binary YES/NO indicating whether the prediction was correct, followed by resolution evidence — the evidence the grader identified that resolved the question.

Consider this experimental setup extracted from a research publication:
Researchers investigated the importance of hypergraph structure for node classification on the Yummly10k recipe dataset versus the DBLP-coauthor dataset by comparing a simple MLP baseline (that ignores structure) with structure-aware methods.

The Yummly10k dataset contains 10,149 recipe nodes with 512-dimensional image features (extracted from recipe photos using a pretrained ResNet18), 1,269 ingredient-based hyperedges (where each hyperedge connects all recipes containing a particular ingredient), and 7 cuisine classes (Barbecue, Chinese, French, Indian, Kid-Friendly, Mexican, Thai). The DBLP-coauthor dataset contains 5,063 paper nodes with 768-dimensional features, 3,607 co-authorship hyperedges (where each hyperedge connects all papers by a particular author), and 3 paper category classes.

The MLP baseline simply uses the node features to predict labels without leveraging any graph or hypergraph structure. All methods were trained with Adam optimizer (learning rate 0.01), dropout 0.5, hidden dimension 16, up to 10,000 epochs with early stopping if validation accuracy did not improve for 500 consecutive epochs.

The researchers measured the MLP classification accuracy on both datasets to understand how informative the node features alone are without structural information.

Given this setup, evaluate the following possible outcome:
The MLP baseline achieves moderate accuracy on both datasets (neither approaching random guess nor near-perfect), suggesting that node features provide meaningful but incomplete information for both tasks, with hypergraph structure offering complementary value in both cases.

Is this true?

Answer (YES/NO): NO